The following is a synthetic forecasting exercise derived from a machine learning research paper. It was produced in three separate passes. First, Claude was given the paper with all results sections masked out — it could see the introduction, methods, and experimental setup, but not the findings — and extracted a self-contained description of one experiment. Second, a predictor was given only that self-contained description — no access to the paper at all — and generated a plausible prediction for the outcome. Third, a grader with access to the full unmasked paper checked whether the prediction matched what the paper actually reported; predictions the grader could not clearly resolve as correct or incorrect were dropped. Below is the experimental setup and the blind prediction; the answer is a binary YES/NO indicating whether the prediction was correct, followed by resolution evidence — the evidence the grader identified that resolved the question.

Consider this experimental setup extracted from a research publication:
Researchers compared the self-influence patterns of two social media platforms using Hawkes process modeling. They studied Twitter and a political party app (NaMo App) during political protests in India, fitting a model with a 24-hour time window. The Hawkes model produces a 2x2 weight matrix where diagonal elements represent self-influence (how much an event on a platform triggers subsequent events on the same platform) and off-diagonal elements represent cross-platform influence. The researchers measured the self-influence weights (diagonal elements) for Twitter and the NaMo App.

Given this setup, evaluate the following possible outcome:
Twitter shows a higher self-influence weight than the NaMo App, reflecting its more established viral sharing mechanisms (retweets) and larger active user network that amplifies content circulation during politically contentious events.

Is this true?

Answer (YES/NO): NO